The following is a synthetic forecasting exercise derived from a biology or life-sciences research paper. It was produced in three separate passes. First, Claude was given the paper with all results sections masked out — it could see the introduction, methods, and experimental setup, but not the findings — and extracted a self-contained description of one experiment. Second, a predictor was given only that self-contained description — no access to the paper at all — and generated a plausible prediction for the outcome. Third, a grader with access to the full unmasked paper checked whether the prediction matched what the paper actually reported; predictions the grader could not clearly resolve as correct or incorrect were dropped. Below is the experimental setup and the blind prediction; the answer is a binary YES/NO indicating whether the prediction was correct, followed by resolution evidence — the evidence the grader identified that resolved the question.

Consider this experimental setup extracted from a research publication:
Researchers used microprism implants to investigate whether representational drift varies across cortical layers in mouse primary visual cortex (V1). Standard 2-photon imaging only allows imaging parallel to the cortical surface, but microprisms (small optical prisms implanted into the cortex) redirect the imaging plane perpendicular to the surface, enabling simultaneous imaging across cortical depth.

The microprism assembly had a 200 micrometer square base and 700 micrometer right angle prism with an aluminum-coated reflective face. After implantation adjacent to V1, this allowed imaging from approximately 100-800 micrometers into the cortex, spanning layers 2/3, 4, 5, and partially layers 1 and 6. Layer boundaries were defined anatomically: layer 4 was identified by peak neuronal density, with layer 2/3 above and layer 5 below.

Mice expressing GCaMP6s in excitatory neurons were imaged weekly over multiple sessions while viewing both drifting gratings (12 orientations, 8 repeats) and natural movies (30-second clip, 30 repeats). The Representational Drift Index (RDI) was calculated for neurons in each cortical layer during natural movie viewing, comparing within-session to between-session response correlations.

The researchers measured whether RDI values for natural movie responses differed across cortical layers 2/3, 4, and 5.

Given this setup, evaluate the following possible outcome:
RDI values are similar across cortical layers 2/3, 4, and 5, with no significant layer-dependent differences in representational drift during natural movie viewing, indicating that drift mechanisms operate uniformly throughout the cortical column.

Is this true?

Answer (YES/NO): YES